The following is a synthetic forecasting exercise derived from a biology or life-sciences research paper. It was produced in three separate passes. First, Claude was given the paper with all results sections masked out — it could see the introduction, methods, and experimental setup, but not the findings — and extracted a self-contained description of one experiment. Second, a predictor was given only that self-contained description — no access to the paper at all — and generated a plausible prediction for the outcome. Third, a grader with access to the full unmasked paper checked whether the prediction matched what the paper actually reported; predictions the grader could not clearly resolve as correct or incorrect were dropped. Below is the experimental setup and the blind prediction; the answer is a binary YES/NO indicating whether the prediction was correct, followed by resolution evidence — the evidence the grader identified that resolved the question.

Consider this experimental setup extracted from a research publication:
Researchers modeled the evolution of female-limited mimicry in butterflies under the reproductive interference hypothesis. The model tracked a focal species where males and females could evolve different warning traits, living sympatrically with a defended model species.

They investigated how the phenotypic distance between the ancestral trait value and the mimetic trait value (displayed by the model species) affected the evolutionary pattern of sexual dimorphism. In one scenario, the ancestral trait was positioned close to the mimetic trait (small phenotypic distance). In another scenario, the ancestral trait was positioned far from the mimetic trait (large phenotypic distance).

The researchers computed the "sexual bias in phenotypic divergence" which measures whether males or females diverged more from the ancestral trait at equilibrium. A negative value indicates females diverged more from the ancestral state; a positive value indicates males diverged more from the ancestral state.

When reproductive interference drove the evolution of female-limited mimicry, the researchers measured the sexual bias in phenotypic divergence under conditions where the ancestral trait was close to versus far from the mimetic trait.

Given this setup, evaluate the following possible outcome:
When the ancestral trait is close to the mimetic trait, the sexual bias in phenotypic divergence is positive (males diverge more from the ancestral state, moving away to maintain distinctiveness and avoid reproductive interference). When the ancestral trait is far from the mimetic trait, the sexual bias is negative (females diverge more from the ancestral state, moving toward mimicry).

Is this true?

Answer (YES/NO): YES